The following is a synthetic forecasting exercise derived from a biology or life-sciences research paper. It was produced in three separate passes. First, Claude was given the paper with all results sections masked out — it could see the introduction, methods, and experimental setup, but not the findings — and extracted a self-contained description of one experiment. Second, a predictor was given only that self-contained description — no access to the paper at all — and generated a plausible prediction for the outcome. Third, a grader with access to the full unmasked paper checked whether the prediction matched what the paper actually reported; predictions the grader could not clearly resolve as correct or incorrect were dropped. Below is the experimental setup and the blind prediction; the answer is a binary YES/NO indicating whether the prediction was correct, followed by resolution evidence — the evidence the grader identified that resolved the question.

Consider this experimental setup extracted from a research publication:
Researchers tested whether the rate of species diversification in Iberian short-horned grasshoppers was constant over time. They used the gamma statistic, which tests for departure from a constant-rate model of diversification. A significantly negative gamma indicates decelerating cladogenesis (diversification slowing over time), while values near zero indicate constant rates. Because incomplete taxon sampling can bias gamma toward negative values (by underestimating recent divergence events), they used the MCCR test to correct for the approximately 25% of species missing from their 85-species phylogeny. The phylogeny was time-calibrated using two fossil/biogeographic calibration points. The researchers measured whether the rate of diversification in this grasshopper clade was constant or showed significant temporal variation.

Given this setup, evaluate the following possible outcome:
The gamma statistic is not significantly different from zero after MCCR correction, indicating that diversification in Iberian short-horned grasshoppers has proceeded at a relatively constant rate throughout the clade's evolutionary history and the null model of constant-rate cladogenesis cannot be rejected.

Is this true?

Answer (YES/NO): NO